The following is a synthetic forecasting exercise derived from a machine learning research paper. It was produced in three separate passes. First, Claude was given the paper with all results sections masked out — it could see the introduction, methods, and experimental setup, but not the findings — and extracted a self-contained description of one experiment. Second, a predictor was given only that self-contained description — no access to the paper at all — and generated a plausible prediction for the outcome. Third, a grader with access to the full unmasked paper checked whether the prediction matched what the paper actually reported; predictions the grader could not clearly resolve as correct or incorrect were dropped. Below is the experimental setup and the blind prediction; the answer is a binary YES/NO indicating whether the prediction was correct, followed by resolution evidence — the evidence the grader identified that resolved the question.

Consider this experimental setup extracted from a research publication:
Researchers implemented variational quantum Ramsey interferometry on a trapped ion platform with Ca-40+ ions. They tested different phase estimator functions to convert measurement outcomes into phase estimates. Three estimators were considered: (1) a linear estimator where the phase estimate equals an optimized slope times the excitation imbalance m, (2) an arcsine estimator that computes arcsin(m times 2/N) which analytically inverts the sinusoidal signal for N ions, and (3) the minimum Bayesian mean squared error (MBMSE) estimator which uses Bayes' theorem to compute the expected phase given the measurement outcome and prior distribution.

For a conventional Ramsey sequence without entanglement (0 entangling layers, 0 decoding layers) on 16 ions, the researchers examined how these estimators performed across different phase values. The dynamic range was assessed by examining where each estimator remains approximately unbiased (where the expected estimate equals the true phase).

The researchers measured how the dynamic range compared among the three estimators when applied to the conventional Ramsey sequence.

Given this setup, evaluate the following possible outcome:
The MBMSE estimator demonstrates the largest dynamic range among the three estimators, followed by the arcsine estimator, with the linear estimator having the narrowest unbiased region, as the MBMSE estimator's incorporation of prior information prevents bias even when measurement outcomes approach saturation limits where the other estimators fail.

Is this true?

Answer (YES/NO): NO